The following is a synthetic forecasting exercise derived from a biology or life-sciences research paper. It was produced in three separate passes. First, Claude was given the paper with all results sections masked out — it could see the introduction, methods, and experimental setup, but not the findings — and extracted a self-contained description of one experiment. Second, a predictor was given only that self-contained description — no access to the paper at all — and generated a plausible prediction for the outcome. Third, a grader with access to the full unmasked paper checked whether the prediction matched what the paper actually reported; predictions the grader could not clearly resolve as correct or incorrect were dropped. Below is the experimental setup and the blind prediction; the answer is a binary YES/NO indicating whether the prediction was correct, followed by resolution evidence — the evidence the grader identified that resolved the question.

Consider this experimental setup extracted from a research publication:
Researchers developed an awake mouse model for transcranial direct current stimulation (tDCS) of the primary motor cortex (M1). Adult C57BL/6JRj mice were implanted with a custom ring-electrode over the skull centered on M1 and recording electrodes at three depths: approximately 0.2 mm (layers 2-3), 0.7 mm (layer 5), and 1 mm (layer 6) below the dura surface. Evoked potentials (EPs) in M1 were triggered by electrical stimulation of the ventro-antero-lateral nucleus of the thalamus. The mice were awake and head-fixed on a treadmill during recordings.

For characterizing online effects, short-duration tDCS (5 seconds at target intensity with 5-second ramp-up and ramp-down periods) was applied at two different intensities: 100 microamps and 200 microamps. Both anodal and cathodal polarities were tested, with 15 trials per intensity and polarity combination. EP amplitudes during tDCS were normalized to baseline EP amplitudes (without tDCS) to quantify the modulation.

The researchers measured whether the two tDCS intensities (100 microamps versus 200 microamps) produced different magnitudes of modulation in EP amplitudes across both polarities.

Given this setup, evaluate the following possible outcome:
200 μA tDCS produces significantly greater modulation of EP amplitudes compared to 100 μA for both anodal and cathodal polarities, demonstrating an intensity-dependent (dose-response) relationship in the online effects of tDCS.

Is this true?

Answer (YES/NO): NO